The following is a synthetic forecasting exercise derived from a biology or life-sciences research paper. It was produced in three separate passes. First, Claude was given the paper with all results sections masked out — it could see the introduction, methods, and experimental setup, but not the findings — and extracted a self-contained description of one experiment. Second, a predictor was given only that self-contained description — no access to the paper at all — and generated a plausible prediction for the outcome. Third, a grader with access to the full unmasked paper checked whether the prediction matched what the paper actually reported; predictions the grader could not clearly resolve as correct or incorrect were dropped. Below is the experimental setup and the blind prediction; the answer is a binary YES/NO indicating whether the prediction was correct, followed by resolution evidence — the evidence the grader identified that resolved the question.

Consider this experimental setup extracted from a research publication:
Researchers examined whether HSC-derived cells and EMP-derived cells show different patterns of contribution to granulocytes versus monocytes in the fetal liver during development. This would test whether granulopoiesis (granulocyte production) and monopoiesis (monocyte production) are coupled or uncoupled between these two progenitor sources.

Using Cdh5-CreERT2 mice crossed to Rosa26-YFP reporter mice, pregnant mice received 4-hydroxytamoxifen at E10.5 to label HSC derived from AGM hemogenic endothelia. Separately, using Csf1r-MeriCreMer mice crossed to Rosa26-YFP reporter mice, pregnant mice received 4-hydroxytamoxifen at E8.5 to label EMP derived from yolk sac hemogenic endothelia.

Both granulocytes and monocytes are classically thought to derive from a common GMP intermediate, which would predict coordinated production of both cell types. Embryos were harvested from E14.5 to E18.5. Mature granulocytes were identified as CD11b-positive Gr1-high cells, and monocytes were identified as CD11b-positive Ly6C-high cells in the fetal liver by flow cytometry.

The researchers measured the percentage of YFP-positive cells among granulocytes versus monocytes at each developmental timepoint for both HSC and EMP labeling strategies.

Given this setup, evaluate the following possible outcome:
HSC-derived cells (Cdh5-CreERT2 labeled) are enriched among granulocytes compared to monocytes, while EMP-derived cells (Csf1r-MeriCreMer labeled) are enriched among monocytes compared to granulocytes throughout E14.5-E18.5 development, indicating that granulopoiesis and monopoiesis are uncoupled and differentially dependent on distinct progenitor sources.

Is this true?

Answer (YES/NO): NO